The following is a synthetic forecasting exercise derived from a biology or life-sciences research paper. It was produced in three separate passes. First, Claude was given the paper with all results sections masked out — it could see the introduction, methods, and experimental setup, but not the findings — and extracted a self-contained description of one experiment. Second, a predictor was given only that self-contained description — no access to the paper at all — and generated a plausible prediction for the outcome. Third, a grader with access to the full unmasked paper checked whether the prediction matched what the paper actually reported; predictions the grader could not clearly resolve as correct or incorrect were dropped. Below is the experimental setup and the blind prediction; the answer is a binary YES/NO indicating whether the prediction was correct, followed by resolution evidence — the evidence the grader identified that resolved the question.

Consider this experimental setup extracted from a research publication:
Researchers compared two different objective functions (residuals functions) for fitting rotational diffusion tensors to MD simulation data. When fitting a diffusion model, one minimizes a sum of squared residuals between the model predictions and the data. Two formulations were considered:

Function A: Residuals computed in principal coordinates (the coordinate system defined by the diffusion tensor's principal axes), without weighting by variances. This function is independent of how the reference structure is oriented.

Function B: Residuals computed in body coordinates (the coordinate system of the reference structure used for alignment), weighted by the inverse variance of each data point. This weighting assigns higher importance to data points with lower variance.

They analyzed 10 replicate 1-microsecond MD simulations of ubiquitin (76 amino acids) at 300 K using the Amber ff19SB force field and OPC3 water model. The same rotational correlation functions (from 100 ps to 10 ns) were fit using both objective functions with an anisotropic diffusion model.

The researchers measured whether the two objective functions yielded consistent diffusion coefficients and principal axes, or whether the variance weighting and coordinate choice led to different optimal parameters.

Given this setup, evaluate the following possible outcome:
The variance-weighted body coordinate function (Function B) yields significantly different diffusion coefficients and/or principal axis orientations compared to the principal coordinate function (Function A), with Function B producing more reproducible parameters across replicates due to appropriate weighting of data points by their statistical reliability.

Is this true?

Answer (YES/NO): NO